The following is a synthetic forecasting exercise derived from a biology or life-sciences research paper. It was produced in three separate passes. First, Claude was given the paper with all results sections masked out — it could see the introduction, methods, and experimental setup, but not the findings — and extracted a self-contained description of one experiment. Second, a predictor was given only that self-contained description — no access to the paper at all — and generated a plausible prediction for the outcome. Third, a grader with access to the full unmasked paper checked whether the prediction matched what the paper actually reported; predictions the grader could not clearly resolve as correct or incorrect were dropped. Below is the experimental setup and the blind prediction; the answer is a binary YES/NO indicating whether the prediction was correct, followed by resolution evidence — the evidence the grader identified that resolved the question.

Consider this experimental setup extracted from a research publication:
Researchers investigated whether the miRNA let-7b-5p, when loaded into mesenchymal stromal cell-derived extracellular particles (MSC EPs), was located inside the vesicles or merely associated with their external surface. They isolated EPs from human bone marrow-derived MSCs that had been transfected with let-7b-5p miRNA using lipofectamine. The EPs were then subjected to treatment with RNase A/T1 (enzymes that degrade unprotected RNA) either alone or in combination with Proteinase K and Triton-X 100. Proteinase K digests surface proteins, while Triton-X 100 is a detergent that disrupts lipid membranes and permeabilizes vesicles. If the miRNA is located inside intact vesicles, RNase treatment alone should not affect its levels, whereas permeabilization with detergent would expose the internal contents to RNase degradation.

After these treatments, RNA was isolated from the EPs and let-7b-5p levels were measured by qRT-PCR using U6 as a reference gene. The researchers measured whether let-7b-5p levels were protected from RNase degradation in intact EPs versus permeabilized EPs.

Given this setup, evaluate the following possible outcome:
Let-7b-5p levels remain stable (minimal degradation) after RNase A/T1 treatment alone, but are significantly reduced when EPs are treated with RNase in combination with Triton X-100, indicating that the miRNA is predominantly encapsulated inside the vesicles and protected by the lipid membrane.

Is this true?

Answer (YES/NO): YES